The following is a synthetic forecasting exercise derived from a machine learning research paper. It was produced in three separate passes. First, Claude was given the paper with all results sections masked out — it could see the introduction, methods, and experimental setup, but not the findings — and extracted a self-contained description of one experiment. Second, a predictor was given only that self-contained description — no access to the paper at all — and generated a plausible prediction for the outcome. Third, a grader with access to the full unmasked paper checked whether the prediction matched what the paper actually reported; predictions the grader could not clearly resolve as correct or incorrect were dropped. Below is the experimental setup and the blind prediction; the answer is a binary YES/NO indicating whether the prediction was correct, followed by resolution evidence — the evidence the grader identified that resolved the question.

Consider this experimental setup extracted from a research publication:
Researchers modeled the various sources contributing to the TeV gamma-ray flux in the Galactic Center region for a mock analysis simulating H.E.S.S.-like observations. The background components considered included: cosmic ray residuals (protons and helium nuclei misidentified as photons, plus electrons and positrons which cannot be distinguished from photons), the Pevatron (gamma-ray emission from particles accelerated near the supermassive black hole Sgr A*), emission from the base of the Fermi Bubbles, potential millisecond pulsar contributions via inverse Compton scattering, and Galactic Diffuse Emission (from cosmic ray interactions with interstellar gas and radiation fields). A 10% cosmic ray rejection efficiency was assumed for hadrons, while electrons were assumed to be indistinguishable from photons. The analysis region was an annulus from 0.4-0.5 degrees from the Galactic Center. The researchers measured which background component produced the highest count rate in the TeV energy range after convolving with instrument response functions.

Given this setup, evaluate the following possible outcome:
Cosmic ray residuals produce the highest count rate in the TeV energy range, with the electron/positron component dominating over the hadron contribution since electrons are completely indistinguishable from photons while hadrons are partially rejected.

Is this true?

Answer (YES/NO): NO